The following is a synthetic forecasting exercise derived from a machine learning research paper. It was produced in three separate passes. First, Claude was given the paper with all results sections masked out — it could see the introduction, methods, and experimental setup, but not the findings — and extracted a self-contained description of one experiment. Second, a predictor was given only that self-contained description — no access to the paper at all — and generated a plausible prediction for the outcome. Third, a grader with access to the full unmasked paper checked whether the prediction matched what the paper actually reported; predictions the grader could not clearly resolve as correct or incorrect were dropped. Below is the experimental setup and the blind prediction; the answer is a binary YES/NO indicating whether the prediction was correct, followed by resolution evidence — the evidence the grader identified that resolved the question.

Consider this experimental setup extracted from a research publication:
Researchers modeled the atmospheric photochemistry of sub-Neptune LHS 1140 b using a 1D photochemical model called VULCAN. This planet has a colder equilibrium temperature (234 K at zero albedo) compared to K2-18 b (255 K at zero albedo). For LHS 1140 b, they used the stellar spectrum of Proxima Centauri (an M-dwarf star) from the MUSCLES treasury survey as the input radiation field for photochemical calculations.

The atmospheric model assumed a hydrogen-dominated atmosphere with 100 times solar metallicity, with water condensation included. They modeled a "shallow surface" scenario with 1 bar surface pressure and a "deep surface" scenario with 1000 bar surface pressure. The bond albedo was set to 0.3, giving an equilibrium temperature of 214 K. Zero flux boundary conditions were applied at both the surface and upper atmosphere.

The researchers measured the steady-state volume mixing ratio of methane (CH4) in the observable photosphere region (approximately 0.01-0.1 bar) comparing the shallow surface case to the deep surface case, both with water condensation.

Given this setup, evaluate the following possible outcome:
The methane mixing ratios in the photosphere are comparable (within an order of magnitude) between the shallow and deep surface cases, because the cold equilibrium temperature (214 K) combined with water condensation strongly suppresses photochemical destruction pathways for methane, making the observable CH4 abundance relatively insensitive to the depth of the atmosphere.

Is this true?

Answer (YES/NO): NO